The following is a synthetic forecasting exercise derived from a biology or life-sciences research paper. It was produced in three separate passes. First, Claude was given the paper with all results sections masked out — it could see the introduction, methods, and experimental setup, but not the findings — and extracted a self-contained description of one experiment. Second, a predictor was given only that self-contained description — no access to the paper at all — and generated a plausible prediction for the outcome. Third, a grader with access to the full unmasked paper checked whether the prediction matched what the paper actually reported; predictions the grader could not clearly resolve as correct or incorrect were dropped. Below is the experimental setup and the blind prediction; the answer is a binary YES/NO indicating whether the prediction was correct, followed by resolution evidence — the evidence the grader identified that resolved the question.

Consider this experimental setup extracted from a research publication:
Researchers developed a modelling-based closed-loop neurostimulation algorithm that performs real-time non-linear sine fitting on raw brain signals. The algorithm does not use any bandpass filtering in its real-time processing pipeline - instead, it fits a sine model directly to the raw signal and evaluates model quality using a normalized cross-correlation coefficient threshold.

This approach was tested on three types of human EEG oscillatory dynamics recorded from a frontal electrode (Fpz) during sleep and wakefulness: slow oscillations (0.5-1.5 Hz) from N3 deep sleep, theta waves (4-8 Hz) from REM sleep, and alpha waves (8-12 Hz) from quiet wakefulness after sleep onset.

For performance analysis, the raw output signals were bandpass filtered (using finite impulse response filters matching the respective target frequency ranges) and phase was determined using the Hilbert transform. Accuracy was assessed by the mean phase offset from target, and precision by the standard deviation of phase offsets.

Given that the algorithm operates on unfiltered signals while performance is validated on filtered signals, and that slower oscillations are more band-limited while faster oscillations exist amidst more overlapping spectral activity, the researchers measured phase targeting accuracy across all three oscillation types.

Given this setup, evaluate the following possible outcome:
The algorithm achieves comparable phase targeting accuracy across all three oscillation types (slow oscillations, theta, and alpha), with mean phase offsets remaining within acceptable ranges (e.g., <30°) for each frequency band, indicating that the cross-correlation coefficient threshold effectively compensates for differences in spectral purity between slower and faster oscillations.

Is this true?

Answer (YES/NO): NO